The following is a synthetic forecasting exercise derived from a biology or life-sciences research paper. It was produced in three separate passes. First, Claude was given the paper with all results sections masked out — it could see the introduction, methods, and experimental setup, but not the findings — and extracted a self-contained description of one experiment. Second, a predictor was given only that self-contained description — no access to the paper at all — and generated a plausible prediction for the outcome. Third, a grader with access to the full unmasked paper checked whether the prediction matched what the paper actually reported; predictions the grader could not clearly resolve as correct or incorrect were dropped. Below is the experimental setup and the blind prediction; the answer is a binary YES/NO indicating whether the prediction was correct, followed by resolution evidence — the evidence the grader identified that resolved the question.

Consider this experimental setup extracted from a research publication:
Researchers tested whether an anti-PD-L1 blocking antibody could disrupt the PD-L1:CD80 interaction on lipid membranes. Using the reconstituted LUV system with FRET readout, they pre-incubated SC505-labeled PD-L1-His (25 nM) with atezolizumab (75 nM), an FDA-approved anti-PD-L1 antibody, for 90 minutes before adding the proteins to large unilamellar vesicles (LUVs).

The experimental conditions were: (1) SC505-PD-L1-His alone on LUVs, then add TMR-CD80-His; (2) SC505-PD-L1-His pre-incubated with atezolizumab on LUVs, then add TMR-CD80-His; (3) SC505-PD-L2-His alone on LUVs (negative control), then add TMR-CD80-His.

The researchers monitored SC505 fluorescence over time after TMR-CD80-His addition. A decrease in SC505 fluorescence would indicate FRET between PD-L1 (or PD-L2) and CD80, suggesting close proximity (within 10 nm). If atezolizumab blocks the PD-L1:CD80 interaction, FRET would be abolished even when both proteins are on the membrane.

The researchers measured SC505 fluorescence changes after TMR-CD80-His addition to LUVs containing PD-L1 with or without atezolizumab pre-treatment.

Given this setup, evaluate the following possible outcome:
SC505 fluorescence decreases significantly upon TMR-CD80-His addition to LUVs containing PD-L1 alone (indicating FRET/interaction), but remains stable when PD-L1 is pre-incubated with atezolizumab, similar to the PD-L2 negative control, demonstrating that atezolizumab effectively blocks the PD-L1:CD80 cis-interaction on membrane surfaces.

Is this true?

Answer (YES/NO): YES